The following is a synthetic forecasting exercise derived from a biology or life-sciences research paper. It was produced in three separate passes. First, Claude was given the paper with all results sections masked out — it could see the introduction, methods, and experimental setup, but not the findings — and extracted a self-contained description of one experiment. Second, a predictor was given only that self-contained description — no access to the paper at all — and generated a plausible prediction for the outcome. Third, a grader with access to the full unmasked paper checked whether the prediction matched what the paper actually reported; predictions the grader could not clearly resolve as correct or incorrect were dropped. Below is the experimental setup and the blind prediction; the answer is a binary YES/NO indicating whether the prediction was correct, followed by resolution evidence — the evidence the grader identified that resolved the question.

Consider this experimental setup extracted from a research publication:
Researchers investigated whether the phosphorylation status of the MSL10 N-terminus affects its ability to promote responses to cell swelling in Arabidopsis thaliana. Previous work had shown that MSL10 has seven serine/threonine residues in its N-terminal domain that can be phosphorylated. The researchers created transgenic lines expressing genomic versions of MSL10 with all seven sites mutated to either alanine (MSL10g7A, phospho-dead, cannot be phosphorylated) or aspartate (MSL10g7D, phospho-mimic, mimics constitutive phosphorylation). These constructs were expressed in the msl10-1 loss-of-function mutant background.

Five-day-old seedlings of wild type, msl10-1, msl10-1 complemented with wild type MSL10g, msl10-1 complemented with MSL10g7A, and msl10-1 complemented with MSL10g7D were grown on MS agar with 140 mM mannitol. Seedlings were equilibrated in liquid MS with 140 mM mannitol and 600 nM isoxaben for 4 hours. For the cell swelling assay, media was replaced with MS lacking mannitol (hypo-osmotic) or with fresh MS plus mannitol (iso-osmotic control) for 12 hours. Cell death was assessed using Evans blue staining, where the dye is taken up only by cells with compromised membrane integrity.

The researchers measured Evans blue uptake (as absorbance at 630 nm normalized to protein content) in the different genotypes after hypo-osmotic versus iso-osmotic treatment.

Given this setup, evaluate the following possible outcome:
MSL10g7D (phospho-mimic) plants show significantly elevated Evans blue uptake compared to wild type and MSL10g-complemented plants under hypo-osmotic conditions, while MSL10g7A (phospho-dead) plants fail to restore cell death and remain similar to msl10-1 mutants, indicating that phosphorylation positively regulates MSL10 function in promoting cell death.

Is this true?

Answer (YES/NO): NO